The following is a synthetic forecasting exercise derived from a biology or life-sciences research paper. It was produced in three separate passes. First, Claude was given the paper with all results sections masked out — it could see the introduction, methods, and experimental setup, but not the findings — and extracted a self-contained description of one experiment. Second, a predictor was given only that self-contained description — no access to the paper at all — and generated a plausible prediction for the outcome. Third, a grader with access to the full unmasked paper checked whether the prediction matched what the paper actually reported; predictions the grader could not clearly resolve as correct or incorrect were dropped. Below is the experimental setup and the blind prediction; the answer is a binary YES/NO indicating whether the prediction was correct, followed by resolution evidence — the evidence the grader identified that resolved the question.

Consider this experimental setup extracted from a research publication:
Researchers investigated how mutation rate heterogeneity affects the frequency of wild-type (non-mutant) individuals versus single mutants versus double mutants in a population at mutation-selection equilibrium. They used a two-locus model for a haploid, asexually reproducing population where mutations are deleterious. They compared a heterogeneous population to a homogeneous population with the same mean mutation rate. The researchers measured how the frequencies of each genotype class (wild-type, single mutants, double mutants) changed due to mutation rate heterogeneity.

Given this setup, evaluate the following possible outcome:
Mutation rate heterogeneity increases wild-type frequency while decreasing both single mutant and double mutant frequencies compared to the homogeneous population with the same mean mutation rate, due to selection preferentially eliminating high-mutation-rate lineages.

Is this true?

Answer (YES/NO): NO